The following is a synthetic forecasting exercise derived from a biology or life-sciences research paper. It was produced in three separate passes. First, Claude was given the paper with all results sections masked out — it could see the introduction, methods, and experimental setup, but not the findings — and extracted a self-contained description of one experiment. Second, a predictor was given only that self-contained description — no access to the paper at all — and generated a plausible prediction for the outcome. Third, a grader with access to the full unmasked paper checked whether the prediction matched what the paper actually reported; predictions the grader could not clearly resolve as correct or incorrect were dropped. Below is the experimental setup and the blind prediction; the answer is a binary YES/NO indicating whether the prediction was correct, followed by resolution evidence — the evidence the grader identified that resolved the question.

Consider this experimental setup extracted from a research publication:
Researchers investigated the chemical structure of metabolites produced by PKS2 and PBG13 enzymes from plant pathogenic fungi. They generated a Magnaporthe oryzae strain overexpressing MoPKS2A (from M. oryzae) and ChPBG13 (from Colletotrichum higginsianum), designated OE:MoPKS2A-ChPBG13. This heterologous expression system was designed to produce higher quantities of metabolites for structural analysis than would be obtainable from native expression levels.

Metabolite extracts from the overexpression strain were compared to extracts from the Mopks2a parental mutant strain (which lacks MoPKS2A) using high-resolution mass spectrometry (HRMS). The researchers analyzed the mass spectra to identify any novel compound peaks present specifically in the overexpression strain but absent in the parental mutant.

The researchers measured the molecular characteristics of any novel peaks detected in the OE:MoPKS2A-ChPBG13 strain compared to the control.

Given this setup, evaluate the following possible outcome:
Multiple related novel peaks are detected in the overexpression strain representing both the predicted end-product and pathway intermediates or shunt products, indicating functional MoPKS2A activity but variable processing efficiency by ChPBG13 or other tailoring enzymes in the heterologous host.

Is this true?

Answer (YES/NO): NO